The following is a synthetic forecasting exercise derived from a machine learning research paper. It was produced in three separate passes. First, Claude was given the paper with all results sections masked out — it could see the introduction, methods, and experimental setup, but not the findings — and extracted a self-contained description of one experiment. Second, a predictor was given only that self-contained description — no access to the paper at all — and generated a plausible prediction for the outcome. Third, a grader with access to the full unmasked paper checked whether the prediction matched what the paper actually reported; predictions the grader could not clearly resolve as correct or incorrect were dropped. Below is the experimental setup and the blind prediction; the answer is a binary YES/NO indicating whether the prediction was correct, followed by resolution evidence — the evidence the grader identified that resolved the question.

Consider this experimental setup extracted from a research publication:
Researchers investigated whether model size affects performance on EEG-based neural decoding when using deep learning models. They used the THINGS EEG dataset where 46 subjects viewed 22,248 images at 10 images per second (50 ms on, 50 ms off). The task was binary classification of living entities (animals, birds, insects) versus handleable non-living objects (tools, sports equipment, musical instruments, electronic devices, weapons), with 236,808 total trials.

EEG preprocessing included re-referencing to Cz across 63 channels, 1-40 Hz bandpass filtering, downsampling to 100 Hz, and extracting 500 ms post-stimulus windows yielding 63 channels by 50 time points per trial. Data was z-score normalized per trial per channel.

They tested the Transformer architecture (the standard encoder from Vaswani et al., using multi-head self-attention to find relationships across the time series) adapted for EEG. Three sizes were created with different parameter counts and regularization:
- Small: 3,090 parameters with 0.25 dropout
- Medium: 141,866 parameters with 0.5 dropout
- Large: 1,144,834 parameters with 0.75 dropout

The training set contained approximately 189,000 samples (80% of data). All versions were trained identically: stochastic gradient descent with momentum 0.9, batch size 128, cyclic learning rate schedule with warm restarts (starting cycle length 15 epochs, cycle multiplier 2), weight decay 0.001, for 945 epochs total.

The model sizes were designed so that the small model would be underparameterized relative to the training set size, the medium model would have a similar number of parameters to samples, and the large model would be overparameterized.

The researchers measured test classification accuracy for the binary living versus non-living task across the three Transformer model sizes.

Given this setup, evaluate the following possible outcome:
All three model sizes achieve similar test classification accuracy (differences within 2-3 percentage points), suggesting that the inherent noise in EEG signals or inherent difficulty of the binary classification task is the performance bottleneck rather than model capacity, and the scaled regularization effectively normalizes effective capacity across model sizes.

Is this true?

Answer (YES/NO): NO